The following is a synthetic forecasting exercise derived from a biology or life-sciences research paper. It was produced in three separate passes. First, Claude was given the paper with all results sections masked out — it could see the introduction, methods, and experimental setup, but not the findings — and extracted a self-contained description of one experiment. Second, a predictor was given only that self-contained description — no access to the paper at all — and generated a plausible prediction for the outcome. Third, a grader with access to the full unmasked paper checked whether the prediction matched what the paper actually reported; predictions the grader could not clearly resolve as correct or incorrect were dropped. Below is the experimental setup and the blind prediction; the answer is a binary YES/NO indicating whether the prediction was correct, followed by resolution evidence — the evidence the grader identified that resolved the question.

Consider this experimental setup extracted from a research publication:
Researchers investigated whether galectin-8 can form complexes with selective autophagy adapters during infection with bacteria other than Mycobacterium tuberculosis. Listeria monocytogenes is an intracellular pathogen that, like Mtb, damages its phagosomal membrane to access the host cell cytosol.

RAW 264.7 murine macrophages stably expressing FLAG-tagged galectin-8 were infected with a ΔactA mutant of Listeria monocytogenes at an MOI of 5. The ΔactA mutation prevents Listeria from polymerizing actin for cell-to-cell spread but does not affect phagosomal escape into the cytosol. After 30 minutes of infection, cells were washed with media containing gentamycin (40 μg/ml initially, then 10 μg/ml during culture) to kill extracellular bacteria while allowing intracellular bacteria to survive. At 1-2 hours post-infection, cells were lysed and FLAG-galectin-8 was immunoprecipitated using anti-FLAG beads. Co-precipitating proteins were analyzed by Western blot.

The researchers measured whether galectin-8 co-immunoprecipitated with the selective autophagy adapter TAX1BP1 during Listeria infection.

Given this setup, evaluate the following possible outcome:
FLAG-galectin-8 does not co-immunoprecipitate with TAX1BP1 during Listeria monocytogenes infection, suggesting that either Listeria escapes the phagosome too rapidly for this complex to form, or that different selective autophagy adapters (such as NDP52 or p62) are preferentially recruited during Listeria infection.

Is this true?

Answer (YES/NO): NO